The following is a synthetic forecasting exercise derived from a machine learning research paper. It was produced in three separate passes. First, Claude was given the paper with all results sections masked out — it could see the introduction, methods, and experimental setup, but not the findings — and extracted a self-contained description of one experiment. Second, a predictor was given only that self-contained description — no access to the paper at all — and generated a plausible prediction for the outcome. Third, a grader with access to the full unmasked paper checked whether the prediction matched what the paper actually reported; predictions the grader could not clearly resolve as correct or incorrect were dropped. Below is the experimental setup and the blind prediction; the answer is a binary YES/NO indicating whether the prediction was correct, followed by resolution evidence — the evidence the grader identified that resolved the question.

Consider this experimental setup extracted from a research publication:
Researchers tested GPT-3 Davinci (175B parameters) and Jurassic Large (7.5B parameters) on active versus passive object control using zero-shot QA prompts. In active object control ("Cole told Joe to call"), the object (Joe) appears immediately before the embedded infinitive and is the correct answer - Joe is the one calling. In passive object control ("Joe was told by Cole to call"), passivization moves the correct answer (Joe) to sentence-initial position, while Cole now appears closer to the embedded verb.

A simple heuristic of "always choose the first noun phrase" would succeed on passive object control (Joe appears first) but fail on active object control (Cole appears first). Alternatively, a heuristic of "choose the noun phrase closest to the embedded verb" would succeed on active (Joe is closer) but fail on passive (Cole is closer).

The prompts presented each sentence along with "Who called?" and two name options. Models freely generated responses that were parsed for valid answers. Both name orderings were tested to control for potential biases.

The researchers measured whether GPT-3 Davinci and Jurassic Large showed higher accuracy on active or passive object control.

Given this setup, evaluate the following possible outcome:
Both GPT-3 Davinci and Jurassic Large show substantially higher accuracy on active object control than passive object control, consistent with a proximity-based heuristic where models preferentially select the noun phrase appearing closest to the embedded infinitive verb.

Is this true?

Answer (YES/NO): YES